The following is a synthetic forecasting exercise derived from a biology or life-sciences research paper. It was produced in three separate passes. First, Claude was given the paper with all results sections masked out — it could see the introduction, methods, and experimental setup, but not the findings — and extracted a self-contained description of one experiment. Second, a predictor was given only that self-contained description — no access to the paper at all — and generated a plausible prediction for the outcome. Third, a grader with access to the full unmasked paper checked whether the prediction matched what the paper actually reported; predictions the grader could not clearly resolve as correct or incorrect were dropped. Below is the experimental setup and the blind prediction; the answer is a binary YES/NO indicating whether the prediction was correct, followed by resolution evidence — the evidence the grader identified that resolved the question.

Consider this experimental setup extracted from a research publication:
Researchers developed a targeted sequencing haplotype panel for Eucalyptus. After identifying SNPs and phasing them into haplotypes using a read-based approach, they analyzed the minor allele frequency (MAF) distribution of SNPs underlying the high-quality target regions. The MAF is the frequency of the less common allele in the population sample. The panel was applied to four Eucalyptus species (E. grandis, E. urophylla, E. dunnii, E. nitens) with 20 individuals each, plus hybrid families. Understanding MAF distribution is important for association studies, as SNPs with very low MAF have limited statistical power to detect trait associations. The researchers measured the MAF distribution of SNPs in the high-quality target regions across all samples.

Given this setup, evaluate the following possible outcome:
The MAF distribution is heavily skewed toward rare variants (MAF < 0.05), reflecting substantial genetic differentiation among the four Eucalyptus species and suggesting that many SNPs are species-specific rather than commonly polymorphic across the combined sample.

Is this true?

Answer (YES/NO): YES